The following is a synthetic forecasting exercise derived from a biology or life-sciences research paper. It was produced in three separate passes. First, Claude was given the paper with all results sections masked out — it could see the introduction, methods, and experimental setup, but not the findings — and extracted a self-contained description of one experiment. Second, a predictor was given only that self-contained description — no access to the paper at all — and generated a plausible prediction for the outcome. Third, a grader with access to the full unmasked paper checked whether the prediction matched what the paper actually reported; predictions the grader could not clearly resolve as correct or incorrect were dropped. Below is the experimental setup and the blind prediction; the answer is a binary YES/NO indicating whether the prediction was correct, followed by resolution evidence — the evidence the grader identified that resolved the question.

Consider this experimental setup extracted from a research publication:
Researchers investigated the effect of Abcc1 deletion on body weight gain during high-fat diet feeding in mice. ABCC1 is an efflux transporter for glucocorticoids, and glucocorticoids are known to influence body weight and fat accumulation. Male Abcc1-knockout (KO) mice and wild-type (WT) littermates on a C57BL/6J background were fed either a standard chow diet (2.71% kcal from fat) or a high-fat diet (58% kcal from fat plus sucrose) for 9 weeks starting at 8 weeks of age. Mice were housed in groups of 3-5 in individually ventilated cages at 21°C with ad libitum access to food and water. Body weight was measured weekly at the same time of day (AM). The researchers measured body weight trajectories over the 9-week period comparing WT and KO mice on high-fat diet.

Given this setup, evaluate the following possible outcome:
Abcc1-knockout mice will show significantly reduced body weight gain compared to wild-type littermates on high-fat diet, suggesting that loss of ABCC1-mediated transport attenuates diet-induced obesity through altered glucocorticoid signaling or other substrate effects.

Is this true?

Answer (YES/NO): NO